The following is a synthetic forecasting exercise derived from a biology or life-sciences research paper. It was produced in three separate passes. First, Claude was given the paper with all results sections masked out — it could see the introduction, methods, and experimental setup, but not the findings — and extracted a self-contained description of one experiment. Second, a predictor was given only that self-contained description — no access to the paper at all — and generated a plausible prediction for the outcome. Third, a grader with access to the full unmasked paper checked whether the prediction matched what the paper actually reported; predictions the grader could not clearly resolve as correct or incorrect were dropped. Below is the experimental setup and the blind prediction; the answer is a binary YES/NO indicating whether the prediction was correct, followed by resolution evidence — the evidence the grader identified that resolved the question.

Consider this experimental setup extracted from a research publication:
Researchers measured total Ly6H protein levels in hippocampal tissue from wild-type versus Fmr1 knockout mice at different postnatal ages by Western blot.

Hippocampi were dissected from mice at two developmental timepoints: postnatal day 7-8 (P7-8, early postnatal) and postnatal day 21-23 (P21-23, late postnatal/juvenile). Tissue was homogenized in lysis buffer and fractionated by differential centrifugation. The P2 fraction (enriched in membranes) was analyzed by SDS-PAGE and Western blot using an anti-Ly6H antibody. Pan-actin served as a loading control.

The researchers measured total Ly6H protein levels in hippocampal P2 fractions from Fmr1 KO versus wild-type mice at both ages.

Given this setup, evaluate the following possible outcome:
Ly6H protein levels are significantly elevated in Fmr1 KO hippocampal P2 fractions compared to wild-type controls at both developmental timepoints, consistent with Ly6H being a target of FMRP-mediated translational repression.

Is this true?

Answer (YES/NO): NO